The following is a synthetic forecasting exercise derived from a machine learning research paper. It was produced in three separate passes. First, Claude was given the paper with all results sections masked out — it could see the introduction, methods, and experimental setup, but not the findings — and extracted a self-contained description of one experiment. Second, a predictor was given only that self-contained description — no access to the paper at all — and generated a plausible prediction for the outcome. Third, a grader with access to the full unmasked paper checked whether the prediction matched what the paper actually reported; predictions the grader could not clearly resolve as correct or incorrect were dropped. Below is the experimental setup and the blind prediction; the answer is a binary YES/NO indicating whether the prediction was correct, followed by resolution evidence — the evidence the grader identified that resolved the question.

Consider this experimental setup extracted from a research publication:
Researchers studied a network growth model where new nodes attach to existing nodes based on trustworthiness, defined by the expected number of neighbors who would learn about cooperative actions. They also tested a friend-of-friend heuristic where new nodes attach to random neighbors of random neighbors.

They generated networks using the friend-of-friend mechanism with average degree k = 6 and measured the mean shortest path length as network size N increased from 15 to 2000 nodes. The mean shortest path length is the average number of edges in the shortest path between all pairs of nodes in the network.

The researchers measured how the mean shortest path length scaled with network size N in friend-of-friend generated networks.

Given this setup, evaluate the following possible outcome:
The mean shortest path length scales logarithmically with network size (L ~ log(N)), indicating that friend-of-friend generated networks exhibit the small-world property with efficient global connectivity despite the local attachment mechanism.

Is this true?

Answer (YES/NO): YES